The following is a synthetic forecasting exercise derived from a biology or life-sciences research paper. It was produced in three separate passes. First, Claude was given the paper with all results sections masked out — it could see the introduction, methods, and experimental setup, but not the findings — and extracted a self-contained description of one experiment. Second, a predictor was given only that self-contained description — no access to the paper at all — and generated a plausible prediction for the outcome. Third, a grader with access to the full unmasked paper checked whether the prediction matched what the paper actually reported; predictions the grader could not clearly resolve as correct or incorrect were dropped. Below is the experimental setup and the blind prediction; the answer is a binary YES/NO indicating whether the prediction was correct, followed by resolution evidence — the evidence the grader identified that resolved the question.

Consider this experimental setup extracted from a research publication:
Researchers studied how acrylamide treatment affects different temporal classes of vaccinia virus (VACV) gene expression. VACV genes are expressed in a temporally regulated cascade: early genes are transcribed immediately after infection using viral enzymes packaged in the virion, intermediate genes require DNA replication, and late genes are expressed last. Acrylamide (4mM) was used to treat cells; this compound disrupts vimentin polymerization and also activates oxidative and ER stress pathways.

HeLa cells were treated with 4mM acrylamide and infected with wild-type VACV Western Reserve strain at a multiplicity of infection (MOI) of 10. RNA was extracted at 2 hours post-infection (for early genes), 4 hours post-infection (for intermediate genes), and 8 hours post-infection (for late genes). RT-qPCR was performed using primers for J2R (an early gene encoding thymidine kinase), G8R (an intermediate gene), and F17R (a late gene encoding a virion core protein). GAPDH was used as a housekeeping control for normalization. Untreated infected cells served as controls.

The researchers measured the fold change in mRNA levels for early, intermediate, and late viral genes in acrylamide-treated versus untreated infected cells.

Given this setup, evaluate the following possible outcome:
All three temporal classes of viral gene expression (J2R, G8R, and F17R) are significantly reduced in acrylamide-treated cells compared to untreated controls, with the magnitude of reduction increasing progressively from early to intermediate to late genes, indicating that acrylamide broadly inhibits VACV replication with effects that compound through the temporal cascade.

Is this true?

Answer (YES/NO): NO